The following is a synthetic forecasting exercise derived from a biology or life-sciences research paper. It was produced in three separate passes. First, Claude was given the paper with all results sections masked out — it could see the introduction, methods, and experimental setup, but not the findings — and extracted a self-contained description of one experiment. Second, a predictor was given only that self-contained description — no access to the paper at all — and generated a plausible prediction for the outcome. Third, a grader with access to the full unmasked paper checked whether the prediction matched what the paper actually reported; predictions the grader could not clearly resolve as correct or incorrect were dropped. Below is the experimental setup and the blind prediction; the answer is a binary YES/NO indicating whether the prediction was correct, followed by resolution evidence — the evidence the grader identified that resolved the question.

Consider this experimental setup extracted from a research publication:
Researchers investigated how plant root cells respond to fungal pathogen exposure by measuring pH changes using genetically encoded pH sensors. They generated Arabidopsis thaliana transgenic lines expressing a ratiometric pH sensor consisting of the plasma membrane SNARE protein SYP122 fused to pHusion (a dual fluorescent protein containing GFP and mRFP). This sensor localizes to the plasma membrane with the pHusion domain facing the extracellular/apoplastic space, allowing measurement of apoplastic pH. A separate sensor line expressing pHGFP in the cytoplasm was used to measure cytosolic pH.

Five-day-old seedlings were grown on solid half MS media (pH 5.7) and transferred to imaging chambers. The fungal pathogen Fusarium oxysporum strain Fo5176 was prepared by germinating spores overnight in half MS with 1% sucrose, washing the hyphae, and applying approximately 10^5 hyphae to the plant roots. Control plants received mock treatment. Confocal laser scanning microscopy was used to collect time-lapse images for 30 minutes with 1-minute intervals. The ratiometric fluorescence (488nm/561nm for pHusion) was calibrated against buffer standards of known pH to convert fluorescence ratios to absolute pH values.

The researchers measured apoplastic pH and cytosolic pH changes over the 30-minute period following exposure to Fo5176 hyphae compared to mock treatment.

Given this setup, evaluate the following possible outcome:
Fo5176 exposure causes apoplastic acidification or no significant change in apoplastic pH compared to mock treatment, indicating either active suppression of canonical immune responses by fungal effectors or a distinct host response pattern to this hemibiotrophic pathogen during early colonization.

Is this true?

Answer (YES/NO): YES